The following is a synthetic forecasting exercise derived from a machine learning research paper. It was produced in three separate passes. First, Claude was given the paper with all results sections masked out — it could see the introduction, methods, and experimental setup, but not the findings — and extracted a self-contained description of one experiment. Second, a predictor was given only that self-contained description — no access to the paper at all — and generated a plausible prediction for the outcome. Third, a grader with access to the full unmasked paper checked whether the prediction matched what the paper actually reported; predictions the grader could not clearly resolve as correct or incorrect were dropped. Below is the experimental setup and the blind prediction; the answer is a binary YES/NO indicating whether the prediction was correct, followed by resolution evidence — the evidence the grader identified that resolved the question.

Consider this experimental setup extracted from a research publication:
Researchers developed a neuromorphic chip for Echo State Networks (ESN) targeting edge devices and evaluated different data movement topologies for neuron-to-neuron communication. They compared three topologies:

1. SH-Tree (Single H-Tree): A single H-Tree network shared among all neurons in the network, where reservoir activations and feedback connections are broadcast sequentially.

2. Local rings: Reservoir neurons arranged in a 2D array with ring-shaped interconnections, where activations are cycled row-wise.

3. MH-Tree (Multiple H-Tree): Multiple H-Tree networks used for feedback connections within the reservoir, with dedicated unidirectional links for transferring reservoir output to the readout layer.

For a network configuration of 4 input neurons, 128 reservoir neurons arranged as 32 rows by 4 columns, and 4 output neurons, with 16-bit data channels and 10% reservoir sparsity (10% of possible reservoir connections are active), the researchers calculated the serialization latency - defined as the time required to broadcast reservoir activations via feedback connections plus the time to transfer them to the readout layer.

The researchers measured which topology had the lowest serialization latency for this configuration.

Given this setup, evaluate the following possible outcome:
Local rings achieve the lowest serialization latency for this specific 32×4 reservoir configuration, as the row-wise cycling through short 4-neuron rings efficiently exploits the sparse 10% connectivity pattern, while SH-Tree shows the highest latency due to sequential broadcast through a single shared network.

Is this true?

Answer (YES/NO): YES